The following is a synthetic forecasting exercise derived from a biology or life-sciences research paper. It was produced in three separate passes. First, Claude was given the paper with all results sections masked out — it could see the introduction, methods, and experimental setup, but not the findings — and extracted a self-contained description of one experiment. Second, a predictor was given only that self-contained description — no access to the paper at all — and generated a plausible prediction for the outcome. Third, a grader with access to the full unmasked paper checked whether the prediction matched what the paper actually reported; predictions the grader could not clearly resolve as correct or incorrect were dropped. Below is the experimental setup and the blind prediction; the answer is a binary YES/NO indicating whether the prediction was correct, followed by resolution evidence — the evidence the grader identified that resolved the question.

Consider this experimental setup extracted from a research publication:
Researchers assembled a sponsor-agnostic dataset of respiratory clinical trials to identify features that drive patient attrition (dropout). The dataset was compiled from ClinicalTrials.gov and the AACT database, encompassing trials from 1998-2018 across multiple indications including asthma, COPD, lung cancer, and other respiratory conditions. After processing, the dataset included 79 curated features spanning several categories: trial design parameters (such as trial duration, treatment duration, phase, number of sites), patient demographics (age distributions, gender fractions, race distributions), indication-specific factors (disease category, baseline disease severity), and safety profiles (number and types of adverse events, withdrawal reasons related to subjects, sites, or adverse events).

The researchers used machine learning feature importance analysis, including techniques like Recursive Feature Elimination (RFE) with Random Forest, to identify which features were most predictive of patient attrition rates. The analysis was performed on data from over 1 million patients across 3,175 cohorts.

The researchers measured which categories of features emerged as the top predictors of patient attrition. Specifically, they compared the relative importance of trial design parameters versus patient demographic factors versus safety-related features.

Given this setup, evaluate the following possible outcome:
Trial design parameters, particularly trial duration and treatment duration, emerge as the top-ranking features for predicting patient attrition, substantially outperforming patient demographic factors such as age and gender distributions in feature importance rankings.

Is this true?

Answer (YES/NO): YES